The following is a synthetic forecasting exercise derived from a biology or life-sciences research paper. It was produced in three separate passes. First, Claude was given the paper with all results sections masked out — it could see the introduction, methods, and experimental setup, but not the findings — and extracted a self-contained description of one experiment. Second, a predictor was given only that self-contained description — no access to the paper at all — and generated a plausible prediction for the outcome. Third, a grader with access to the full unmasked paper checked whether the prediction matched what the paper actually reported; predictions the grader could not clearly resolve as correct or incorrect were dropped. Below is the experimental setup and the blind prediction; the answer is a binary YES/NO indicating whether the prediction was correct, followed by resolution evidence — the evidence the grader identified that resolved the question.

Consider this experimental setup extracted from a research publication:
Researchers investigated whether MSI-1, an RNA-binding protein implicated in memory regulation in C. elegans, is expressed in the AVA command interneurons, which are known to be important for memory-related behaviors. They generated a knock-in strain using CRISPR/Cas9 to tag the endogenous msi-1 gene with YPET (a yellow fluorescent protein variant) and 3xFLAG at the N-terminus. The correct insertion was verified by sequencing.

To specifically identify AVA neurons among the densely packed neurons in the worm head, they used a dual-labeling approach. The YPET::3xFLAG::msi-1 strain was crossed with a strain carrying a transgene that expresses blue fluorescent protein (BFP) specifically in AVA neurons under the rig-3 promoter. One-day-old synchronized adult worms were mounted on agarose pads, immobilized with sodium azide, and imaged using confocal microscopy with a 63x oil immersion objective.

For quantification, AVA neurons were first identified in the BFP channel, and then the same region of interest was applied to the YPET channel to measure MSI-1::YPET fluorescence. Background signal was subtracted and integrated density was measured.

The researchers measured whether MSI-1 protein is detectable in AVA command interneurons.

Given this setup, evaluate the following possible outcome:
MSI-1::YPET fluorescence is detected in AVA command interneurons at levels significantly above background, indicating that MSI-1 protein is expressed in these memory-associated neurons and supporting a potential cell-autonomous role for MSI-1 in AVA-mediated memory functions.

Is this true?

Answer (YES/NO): YES